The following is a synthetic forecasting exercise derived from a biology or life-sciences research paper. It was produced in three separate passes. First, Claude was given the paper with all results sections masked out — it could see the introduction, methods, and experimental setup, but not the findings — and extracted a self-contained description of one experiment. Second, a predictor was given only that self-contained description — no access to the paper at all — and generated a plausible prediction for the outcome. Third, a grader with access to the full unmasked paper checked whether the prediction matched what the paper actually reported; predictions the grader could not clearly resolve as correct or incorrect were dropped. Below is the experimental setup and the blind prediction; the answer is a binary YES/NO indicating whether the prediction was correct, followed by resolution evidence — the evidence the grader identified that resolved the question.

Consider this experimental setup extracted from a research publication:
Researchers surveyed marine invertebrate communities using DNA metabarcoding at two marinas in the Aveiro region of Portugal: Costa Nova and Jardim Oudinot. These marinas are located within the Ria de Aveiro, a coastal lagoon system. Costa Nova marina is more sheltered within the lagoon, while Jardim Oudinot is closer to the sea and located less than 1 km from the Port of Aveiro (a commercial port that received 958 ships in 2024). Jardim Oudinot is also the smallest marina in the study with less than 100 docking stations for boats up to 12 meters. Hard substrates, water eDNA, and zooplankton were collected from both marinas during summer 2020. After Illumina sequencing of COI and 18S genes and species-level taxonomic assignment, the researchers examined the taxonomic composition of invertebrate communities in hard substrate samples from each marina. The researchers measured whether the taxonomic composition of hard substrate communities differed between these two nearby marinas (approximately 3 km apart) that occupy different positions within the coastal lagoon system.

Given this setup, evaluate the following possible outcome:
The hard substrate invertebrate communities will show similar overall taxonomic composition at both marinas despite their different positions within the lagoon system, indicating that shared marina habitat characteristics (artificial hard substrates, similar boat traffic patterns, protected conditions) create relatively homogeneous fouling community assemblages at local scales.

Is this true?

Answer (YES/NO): NO